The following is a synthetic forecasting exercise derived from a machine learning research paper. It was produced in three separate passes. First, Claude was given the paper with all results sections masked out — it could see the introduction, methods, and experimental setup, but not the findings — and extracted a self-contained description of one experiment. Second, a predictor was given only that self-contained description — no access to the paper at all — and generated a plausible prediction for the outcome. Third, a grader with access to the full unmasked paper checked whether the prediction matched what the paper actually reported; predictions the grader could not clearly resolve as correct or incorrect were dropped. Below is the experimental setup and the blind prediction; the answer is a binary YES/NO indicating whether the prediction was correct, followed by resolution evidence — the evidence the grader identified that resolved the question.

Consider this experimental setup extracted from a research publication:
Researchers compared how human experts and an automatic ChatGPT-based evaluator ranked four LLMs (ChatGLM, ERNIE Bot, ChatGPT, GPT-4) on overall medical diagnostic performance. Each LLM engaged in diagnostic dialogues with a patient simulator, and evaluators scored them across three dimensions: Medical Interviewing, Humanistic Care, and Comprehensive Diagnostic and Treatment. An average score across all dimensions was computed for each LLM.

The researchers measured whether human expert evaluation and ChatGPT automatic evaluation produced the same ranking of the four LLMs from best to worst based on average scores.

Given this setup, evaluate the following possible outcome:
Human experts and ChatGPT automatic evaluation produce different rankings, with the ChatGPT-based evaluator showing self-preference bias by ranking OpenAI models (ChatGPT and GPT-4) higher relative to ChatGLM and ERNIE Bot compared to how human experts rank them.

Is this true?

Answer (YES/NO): NO